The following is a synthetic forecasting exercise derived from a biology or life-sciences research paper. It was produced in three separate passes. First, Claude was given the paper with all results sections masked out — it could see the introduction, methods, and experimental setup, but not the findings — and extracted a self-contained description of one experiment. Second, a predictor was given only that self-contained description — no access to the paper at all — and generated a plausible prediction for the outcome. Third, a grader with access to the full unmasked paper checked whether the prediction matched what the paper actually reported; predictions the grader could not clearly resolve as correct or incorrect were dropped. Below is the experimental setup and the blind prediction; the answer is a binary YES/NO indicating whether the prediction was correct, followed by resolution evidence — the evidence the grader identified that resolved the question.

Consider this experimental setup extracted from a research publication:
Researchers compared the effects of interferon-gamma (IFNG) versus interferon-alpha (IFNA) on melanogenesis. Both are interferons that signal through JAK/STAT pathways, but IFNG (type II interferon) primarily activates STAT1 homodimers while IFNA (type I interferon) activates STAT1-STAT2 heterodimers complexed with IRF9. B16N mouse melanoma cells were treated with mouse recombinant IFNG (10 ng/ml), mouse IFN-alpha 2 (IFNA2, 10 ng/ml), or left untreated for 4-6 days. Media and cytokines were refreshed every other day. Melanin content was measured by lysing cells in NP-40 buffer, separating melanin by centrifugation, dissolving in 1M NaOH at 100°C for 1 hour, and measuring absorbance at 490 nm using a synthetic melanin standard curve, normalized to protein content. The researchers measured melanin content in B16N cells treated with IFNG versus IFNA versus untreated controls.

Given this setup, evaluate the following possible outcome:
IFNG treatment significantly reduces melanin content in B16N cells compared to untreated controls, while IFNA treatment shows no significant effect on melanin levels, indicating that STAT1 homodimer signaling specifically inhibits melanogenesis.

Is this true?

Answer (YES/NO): NO